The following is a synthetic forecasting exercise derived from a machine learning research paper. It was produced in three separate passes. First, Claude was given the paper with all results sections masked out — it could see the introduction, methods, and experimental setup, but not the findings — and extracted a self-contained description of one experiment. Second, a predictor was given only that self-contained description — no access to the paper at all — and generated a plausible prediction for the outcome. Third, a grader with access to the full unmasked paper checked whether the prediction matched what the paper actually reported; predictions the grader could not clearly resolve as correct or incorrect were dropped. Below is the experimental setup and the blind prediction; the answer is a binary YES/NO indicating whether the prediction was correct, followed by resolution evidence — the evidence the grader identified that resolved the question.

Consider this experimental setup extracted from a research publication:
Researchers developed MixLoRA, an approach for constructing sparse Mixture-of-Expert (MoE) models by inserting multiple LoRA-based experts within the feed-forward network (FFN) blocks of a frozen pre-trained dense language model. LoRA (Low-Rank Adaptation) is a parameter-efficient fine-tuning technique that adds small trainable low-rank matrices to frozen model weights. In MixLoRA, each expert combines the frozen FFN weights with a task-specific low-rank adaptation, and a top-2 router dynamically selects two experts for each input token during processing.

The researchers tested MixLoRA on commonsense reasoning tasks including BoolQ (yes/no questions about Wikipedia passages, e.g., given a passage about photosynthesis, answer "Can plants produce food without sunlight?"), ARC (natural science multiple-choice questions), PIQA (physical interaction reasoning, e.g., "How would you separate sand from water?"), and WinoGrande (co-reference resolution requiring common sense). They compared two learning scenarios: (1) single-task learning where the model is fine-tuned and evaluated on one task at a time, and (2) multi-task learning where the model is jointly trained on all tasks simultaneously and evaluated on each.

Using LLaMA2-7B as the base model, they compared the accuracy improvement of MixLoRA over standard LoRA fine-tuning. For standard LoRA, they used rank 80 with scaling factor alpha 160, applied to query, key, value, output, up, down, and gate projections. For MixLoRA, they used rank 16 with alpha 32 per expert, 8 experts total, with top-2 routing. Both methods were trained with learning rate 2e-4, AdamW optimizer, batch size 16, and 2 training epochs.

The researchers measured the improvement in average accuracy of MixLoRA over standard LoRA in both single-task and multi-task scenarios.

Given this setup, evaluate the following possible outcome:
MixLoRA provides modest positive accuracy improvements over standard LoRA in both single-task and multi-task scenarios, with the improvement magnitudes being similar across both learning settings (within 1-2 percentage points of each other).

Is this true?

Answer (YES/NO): NO